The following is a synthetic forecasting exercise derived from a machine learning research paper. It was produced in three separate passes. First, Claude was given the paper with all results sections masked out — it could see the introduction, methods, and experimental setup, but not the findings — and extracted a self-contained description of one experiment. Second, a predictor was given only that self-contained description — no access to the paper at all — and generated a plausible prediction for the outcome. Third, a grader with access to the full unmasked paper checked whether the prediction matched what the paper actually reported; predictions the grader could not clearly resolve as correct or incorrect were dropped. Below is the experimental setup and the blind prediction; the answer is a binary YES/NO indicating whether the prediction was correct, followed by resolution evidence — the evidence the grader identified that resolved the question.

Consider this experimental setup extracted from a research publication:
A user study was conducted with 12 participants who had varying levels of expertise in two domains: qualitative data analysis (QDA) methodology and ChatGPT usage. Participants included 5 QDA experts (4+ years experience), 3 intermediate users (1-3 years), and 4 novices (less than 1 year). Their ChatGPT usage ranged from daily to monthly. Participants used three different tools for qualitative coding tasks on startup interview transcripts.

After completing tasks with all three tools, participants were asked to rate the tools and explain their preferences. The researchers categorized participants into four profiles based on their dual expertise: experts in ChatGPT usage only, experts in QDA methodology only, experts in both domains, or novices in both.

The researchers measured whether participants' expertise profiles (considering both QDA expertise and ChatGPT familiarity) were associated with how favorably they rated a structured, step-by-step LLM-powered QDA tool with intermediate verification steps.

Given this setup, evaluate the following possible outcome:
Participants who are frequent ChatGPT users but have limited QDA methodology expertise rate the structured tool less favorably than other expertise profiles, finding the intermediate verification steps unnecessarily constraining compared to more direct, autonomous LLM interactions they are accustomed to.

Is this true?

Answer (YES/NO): NO